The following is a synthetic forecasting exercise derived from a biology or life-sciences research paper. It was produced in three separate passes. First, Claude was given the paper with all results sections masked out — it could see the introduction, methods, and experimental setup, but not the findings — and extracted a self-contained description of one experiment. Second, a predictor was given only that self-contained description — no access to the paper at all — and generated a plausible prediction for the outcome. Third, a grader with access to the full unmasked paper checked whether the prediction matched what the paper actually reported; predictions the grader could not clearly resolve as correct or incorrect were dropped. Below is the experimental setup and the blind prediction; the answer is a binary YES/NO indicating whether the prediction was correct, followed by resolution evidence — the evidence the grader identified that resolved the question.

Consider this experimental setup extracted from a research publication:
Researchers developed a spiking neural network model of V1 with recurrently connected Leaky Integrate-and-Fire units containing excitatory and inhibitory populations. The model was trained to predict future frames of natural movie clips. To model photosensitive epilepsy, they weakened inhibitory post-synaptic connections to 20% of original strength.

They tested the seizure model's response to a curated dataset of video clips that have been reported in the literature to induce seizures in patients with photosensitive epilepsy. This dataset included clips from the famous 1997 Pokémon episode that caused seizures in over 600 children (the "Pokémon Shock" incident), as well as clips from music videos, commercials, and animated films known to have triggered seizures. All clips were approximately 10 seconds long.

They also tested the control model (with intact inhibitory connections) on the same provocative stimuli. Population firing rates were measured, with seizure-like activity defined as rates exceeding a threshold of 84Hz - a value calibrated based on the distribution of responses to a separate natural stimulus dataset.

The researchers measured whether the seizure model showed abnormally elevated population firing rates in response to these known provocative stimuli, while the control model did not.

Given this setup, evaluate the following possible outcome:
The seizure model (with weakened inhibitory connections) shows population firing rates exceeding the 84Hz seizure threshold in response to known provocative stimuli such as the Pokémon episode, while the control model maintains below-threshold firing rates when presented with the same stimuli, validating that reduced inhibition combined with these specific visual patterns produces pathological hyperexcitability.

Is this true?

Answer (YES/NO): YES